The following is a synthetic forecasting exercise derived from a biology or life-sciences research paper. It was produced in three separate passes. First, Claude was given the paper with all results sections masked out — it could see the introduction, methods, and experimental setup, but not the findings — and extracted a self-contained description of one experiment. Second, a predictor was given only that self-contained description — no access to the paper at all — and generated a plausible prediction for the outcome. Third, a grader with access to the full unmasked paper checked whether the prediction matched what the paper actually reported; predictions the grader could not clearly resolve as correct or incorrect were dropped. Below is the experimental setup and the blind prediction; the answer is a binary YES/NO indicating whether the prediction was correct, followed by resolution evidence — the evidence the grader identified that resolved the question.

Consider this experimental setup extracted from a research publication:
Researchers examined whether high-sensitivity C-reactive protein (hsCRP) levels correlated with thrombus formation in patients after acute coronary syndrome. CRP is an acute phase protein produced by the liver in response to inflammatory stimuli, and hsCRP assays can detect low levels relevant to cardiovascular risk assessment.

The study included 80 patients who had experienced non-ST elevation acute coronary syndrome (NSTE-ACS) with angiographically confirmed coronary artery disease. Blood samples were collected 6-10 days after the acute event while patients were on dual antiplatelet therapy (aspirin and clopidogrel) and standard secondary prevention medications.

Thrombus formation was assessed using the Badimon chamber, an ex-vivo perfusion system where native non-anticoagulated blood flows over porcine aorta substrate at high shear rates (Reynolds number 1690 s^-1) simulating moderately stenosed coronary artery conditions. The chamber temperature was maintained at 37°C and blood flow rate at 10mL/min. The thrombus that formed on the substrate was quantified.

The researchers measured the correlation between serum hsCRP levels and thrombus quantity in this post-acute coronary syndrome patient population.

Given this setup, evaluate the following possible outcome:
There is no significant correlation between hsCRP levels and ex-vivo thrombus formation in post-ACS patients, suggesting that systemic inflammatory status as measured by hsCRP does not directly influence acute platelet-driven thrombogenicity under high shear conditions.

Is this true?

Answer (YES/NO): YES